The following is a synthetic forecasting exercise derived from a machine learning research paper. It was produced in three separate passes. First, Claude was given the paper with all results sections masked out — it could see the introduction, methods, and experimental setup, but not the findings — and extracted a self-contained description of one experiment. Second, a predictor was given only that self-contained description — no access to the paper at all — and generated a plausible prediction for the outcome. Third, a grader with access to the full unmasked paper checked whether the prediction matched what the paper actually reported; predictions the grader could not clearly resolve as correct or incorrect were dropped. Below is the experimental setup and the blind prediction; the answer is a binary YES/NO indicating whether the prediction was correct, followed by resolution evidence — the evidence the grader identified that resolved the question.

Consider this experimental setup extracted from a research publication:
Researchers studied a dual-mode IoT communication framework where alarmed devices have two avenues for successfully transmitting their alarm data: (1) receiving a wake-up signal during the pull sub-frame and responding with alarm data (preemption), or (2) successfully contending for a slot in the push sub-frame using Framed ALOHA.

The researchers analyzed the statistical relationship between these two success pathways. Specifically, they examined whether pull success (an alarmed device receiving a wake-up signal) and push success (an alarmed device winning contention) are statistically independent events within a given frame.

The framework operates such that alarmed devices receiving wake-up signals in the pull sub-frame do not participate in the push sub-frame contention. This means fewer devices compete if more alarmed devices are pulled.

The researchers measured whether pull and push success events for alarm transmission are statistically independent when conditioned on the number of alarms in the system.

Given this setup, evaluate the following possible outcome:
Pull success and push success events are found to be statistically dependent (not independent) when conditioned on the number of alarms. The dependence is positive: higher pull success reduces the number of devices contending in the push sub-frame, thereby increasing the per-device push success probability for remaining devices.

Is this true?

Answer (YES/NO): NO